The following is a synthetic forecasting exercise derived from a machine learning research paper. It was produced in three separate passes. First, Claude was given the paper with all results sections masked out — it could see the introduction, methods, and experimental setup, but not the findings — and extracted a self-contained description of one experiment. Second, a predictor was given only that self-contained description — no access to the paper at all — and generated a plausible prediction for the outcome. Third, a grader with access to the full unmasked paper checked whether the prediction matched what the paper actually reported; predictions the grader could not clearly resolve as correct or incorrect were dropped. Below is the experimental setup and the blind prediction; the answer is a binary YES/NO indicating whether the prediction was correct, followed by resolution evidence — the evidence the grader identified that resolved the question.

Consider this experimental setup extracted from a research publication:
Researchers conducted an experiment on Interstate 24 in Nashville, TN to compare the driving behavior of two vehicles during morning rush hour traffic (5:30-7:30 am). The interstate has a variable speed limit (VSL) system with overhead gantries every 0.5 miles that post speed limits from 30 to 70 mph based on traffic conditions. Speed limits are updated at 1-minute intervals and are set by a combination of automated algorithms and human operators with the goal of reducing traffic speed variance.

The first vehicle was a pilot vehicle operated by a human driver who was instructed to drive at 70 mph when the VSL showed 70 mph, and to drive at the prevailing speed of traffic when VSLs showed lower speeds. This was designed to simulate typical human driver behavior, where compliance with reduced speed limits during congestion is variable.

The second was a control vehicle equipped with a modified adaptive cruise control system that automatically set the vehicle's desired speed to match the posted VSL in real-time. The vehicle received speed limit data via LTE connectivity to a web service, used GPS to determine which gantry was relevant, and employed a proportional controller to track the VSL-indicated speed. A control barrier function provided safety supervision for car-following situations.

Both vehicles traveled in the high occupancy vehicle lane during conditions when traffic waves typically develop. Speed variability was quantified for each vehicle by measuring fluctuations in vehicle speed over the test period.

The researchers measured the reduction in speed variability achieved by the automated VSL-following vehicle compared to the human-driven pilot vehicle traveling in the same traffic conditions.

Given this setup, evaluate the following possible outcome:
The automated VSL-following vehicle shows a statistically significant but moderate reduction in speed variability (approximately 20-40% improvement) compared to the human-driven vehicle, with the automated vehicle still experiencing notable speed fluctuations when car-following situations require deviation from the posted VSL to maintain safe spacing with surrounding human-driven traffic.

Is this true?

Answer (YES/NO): NO